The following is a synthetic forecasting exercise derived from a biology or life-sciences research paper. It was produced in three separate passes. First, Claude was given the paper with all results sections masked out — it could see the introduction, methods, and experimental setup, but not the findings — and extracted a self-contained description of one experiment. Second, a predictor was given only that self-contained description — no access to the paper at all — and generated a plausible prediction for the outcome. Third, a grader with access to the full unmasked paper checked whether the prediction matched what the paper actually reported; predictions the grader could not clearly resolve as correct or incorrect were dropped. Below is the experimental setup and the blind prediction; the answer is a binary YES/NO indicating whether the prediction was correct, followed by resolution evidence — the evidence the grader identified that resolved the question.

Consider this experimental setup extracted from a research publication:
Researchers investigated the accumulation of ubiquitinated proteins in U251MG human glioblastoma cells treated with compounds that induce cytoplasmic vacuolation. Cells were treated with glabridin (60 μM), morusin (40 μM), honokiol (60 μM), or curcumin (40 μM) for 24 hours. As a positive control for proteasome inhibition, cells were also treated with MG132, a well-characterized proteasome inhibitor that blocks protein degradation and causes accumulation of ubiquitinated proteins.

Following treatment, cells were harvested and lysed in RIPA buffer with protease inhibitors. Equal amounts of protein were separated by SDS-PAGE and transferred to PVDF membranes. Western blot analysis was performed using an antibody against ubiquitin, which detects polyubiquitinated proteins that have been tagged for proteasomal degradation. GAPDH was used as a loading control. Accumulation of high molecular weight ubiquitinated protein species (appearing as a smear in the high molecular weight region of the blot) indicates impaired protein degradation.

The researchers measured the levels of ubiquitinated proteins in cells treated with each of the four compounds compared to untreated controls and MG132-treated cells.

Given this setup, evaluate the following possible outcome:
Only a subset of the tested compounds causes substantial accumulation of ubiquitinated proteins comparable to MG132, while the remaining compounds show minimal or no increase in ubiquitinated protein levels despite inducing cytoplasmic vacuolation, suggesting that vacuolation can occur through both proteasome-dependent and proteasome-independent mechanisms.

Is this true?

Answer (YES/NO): NO